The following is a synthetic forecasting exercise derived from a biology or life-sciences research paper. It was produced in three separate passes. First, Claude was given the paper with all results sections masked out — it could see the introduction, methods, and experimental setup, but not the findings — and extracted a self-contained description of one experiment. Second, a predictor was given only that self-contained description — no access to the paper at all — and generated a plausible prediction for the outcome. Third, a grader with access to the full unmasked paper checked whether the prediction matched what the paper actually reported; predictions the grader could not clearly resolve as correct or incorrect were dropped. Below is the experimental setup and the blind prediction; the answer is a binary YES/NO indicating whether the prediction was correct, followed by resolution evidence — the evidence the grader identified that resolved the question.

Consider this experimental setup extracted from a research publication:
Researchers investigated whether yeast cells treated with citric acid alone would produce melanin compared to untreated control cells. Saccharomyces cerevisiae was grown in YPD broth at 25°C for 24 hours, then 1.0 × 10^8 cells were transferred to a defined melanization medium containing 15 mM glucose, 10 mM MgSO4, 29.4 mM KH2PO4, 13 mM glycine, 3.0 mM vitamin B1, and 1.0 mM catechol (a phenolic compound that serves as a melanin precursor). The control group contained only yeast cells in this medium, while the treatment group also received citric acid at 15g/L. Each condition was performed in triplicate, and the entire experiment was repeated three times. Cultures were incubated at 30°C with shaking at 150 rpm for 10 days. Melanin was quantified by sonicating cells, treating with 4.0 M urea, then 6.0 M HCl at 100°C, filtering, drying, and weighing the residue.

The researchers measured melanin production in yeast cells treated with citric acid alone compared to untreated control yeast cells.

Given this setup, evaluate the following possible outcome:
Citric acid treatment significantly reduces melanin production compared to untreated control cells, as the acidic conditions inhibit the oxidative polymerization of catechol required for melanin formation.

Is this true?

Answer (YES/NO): NO